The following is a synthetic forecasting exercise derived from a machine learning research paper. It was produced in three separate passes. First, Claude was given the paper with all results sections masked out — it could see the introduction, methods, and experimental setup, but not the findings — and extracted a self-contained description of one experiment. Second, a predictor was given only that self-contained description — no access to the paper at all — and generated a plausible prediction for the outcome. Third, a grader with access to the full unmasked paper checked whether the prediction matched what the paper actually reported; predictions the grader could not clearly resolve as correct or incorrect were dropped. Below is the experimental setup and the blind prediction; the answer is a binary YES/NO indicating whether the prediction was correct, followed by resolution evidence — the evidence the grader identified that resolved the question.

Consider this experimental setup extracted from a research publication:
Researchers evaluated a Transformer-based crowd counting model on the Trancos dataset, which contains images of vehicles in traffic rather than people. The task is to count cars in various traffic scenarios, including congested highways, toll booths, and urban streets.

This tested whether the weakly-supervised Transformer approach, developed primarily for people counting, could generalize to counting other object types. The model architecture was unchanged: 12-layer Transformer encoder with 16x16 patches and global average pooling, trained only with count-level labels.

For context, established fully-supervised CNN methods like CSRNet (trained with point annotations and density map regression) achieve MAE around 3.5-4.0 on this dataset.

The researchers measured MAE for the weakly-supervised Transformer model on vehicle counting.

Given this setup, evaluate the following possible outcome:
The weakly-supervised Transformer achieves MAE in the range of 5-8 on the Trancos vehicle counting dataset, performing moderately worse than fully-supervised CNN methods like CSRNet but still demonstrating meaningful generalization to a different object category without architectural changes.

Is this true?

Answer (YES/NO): NO